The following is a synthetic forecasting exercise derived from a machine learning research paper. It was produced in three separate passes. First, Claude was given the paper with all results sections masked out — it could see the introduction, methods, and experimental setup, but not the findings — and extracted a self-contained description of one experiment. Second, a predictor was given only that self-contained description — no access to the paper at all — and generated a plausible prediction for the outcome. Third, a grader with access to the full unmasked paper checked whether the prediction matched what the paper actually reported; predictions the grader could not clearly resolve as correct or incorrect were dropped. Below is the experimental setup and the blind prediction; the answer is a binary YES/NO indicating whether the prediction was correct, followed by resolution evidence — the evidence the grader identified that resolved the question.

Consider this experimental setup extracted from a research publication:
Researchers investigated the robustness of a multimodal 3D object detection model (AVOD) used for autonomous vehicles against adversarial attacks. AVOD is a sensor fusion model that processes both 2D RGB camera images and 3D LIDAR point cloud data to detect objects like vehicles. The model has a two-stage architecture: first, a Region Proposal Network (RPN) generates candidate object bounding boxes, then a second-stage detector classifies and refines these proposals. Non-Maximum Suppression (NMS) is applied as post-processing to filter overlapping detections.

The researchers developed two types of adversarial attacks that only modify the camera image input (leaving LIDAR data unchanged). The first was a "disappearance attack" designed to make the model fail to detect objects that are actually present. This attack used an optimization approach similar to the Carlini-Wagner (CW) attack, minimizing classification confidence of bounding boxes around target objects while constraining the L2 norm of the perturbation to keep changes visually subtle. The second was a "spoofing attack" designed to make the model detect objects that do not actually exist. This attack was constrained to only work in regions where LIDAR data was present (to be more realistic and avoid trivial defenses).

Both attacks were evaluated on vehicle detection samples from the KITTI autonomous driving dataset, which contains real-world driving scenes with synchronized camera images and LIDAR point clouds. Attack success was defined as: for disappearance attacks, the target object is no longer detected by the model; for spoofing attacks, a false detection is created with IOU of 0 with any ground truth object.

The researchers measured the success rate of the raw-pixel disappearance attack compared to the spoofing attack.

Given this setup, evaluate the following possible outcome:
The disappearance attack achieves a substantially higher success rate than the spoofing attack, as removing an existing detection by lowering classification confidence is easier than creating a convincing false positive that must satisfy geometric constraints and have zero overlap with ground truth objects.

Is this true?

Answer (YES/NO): NO